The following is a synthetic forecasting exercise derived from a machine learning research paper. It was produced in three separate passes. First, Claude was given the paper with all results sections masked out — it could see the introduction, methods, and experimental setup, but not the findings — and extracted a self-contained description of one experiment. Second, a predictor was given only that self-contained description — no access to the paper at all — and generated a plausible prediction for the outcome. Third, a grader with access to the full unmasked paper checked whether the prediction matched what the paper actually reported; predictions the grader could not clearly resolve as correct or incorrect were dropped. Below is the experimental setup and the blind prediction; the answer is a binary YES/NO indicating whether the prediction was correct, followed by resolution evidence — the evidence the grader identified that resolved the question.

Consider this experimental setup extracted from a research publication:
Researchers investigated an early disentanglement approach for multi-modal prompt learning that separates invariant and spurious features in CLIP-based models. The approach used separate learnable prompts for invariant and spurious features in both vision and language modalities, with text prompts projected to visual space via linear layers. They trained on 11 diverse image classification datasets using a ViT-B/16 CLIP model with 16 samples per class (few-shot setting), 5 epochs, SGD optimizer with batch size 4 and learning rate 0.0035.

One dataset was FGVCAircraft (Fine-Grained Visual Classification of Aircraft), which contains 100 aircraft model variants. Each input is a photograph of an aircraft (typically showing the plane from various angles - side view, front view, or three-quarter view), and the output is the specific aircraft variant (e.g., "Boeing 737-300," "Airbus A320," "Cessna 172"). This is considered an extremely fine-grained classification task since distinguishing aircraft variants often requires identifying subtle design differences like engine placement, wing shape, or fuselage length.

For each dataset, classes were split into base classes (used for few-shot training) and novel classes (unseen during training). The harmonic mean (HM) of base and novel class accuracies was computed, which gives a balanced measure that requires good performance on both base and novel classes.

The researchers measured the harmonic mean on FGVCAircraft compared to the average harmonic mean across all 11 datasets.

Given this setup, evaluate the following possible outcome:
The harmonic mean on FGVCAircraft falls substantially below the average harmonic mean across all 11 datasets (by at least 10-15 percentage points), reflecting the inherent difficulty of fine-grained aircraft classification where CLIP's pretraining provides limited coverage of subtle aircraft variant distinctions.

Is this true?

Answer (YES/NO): YES